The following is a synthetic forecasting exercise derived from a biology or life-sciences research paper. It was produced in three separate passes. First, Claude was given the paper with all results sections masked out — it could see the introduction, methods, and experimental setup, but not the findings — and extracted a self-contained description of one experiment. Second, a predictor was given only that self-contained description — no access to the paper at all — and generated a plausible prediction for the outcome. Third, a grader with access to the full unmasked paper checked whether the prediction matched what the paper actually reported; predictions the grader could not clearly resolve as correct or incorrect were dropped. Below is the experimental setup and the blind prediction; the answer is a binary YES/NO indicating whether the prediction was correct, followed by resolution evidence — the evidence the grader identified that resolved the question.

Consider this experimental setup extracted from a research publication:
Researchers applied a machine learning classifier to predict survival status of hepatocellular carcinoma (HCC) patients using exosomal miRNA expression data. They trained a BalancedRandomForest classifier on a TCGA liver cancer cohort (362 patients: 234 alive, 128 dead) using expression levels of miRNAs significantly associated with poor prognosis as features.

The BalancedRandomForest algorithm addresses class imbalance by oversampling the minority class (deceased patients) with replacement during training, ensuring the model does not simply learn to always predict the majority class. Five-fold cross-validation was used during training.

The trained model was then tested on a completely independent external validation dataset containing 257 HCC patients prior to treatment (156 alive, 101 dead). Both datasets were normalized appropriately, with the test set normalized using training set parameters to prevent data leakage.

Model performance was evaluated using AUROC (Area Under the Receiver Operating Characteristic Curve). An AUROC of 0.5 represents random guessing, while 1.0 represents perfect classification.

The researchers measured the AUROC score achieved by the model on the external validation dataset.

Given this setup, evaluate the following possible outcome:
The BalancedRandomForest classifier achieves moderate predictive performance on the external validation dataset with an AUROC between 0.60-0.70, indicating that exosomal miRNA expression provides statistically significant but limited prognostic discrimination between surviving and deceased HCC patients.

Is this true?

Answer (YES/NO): YES